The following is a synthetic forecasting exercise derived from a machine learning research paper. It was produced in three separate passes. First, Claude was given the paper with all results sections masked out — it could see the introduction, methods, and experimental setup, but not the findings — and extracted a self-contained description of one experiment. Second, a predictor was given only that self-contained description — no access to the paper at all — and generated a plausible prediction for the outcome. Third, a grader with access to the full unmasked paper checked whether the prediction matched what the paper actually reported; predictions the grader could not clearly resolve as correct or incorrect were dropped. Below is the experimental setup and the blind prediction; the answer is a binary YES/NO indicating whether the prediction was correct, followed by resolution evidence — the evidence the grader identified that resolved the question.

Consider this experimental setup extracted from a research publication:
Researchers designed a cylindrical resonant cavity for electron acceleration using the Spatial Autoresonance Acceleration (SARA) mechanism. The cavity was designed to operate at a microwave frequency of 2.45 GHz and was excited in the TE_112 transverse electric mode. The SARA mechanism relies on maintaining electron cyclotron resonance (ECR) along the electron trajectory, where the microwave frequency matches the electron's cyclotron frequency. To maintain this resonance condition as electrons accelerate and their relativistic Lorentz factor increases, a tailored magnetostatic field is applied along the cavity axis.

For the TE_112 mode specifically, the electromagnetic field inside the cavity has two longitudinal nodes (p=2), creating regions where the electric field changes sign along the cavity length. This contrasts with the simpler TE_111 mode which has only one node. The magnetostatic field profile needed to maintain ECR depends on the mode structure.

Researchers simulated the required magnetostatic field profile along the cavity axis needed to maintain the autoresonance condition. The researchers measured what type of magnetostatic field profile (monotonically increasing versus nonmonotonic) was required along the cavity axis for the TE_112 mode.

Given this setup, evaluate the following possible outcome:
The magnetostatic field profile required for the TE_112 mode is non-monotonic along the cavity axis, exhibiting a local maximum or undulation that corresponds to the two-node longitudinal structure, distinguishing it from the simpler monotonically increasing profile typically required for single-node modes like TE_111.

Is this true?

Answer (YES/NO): YES